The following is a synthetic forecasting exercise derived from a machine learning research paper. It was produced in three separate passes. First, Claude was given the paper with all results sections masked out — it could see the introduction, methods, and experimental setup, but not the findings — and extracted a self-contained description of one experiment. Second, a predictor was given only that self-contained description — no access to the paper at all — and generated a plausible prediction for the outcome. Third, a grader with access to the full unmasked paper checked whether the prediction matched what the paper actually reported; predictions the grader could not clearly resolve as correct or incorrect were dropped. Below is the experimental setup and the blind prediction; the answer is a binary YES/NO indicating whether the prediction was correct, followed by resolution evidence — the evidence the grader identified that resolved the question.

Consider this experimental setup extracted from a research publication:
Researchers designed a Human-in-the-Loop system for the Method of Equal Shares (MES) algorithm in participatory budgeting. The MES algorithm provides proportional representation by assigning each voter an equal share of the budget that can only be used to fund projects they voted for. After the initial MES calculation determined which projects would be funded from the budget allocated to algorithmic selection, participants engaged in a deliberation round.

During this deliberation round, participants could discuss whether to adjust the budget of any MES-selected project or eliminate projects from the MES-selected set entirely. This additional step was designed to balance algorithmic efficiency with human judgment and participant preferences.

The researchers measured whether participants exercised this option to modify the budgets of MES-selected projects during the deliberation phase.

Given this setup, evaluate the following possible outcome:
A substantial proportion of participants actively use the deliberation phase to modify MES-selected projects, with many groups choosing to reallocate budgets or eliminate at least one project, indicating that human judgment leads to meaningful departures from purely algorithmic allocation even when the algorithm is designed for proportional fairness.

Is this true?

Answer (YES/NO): NO